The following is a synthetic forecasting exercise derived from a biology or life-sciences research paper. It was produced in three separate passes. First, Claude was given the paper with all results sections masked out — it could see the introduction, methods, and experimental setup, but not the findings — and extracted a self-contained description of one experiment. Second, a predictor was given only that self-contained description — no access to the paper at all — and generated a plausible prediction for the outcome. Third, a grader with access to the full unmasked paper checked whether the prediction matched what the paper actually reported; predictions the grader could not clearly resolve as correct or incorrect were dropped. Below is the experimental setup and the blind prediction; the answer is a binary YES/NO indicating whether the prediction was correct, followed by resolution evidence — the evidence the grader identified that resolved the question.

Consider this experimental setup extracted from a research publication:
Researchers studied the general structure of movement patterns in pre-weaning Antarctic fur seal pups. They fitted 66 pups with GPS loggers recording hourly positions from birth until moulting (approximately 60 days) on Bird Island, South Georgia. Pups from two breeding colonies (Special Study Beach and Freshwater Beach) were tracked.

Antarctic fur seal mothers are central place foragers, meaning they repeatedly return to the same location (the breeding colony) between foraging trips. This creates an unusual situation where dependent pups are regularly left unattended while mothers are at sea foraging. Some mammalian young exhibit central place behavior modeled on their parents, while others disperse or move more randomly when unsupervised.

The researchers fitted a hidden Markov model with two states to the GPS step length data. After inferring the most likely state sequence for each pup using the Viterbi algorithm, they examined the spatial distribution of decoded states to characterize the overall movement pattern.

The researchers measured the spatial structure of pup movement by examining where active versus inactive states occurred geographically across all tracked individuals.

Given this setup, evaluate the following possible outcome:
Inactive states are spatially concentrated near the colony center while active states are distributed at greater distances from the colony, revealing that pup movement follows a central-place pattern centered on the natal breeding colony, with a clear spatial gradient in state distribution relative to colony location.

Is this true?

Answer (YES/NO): NO